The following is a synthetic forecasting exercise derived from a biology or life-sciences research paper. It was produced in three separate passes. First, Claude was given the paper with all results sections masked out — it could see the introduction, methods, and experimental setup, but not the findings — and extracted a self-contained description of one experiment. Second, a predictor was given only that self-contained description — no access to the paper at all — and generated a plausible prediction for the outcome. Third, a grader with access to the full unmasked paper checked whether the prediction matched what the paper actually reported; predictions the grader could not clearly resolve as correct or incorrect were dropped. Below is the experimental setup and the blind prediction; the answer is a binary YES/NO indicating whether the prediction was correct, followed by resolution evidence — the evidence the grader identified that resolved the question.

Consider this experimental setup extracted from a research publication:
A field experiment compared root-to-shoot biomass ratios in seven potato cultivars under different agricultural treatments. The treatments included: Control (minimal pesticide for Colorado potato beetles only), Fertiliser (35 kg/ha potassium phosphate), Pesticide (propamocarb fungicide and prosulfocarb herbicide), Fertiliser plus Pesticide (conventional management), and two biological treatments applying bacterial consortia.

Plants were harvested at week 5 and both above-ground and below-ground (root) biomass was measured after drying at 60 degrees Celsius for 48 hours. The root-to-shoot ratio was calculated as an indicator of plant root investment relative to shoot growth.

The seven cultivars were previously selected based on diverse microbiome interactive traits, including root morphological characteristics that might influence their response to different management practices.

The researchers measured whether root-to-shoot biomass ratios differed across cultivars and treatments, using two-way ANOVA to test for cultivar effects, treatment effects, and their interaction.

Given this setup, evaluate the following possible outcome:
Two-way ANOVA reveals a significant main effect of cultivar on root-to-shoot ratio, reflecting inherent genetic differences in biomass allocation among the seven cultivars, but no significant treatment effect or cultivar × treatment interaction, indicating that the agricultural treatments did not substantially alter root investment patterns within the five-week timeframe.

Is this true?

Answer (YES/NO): NO